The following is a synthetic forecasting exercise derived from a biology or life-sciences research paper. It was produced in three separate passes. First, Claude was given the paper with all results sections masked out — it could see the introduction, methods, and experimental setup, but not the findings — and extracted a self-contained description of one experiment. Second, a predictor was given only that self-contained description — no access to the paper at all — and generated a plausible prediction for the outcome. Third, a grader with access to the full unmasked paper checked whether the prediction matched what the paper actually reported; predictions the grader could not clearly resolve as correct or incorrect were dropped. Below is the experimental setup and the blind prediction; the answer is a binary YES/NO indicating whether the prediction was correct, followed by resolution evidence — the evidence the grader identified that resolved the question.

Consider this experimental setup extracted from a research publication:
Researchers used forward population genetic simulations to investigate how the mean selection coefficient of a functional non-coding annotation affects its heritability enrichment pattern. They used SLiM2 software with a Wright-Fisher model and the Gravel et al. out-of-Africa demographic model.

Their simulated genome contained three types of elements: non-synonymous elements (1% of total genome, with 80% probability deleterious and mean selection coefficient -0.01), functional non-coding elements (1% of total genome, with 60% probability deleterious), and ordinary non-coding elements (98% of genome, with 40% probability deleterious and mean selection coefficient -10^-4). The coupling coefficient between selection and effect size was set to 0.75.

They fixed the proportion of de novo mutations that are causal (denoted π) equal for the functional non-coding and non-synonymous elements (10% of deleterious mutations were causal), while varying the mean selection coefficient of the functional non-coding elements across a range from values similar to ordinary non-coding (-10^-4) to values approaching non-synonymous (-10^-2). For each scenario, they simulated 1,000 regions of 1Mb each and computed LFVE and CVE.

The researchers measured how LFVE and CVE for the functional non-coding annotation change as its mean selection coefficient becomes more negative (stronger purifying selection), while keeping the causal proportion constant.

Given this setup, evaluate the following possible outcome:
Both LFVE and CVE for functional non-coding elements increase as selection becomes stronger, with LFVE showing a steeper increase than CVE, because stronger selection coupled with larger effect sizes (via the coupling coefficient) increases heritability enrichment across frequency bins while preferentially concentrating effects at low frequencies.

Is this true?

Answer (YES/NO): NO